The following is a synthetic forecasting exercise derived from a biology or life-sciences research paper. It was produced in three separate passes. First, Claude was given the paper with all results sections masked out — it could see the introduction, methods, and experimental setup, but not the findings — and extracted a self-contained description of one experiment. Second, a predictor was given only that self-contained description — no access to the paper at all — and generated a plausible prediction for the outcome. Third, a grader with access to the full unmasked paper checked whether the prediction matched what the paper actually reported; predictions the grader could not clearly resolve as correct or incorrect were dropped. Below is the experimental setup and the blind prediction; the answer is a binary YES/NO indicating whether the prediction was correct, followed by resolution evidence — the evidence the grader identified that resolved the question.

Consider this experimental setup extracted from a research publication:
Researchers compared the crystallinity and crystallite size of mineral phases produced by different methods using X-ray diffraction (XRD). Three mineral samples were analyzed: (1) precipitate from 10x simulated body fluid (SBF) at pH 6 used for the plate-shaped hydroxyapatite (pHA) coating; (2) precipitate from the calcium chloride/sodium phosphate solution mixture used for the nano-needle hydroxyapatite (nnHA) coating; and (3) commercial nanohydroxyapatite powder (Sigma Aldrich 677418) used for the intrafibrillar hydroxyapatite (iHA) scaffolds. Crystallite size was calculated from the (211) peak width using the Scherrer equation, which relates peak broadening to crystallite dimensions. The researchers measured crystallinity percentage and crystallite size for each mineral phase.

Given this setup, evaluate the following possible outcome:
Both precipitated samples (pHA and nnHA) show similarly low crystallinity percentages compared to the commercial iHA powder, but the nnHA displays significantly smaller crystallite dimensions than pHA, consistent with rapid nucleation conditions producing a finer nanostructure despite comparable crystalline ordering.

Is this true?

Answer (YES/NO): NO